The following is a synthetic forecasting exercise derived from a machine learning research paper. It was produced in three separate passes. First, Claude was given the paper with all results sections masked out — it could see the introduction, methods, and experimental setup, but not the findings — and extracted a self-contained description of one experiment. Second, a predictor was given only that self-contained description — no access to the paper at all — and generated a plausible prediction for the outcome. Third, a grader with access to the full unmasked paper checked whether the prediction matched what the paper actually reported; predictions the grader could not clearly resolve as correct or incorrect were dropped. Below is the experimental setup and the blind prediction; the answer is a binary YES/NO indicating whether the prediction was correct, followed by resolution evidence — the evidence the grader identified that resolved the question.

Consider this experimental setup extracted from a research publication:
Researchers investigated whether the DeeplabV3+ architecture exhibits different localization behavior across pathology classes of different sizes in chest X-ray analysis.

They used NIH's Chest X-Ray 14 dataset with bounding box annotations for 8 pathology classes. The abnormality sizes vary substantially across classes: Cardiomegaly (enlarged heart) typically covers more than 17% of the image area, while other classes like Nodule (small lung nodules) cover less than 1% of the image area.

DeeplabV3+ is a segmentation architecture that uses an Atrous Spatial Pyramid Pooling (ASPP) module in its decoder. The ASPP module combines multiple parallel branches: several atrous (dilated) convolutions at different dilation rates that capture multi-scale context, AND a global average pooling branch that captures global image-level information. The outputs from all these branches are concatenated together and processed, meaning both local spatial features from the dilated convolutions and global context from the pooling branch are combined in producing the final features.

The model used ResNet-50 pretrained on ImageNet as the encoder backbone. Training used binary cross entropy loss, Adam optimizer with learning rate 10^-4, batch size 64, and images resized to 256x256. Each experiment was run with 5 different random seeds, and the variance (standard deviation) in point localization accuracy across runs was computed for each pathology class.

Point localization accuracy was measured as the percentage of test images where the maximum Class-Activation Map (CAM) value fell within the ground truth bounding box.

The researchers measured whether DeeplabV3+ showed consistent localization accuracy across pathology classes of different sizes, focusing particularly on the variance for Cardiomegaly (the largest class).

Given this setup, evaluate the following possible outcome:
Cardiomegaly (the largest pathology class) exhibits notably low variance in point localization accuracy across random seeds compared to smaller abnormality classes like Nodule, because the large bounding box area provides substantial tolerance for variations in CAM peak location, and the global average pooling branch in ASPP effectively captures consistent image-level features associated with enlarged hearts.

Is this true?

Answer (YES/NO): NO